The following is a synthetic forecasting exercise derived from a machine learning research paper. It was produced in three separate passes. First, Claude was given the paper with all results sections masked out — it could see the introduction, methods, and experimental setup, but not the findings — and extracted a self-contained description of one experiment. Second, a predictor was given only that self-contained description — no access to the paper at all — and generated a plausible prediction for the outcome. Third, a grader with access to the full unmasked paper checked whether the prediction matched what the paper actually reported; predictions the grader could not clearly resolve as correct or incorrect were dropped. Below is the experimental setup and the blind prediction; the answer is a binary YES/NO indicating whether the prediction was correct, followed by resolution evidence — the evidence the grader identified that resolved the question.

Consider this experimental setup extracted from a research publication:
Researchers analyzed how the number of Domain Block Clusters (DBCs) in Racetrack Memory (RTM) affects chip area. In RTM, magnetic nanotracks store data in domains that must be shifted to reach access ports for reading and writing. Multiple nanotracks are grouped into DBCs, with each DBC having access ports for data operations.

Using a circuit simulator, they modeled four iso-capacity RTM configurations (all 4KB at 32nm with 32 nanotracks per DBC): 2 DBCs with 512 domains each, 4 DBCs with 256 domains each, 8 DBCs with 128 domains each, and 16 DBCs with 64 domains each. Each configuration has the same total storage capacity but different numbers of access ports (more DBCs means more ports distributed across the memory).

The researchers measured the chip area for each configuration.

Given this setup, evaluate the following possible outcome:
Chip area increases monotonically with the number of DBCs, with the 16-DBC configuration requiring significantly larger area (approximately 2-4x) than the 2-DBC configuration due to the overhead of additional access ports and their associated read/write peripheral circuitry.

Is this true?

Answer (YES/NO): NO